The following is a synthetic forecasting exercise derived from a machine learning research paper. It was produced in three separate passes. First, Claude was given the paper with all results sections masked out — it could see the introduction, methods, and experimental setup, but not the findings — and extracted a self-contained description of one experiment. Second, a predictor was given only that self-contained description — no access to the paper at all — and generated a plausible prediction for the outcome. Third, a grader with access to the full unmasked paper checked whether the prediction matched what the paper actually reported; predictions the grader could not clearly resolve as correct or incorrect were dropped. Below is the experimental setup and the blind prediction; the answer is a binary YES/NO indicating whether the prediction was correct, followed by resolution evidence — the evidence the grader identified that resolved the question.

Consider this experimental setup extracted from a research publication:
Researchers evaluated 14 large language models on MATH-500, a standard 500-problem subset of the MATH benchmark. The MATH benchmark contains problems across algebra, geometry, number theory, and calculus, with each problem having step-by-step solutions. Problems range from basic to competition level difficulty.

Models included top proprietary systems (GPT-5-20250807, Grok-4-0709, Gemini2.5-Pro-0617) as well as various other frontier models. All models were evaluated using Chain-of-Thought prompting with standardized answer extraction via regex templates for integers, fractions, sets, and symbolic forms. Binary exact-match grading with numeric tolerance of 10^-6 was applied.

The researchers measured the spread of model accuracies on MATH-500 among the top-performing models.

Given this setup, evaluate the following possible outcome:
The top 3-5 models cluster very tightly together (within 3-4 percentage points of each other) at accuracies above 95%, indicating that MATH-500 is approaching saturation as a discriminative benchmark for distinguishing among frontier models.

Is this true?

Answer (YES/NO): YES